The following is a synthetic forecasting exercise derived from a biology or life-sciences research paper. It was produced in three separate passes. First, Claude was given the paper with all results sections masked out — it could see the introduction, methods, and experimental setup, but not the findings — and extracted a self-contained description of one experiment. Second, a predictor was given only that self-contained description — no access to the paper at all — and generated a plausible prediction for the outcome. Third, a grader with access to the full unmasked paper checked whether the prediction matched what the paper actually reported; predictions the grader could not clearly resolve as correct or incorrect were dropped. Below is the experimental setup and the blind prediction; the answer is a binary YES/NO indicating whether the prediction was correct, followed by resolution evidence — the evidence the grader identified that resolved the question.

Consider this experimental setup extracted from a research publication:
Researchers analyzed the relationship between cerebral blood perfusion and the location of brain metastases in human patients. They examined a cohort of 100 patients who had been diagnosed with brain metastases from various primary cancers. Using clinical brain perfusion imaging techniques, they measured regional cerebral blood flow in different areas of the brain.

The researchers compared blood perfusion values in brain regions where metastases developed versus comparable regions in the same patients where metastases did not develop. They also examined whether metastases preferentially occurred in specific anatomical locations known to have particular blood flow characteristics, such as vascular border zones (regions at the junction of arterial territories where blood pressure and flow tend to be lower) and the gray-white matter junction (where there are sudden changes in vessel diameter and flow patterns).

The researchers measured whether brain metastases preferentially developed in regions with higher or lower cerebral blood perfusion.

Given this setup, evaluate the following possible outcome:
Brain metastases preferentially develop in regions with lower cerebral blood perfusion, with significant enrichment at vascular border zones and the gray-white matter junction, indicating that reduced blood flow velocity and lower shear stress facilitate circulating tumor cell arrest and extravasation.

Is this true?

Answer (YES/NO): NO